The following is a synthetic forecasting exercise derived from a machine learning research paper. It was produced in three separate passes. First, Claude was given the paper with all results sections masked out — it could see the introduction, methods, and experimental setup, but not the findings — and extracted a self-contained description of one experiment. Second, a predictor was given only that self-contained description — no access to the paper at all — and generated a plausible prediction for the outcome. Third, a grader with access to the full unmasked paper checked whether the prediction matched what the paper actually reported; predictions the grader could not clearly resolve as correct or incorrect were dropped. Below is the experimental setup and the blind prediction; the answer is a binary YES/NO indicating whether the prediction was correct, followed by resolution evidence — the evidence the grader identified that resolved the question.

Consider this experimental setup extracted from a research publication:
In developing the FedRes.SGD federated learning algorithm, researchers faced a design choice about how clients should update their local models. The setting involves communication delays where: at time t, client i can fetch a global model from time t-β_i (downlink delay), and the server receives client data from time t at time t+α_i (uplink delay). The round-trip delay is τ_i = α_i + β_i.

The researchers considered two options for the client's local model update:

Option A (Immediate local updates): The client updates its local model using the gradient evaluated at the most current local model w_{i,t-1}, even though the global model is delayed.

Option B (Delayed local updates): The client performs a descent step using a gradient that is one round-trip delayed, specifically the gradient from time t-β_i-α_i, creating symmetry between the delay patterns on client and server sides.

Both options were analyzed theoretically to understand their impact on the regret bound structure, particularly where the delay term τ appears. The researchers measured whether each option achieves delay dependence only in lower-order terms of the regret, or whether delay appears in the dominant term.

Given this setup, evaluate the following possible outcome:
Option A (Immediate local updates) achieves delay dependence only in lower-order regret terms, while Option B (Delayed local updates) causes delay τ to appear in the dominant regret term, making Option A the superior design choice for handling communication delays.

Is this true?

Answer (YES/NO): NO